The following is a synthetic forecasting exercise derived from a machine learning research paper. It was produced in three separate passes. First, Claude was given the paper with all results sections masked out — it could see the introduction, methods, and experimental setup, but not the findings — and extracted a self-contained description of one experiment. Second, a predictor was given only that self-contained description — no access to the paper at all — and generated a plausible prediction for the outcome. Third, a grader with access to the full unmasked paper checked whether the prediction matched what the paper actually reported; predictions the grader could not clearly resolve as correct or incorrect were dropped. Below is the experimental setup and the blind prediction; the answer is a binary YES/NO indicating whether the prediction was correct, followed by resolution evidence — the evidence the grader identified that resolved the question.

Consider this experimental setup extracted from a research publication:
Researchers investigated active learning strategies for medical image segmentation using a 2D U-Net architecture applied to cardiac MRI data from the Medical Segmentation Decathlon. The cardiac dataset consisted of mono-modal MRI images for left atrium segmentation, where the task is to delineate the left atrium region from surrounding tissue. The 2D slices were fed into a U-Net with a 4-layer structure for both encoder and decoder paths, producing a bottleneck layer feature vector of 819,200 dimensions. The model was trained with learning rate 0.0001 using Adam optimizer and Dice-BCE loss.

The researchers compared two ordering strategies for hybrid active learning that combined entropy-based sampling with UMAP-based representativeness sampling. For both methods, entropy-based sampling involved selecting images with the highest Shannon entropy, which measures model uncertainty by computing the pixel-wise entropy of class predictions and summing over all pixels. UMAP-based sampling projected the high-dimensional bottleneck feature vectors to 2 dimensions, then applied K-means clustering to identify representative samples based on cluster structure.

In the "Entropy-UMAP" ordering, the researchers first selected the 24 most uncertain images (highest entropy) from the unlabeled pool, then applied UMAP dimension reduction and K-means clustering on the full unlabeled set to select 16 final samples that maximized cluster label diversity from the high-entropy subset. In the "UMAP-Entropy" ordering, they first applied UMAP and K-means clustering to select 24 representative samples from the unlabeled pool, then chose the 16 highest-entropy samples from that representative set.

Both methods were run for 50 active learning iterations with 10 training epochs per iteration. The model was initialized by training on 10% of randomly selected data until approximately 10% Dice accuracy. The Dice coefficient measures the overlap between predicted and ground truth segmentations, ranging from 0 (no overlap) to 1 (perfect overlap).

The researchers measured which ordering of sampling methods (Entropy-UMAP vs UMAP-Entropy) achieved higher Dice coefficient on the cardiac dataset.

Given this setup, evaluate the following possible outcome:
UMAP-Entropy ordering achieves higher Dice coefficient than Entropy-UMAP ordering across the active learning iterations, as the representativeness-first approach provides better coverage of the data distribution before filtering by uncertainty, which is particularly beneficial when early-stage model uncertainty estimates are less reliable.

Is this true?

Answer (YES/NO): NO